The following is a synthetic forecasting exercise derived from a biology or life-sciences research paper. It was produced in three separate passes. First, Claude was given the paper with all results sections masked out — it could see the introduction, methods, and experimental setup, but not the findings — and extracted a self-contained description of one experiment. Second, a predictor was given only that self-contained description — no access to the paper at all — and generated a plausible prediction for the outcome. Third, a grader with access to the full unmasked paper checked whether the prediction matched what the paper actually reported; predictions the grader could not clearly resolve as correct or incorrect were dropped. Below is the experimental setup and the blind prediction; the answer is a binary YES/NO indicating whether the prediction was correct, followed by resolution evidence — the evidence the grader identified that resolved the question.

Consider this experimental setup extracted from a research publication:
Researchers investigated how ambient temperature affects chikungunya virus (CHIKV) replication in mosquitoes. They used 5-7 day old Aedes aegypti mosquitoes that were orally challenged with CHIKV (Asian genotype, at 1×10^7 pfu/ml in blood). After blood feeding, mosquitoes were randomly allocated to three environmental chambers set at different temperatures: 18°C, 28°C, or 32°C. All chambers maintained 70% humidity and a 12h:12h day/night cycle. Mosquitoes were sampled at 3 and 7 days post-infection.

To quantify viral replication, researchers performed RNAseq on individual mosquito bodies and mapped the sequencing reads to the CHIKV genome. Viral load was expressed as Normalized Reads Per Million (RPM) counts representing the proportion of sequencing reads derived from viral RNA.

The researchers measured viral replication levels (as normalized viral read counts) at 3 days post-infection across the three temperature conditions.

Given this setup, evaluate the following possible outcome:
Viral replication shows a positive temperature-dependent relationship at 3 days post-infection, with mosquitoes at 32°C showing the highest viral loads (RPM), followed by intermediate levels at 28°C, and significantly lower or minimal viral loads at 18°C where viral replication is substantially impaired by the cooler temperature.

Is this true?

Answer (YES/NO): YES